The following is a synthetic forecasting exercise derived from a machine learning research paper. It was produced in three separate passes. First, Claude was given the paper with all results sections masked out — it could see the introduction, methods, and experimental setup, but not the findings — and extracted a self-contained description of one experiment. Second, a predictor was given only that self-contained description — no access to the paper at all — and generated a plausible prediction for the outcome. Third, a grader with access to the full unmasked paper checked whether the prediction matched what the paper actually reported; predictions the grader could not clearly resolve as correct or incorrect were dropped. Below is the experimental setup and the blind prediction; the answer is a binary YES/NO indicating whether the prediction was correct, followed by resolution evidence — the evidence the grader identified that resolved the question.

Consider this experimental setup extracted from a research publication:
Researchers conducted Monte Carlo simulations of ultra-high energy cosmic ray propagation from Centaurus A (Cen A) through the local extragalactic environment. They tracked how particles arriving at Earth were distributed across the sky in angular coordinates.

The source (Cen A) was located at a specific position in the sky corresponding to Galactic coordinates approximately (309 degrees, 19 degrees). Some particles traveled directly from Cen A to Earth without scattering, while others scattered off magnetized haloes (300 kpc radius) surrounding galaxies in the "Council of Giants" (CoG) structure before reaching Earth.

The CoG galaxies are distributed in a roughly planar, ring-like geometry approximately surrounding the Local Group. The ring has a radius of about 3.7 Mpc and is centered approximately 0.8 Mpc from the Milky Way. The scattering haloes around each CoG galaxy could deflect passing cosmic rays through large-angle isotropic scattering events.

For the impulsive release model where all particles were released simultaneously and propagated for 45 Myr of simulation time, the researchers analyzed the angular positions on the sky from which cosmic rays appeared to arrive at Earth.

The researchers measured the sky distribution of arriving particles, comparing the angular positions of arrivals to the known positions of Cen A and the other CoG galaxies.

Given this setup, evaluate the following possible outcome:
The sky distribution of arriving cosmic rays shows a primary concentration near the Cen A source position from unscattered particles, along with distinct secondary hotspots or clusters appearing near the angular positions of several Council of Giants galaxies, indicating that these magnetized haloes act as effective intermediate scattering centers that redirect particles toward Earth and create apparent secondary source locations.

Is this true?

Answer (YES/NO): YES